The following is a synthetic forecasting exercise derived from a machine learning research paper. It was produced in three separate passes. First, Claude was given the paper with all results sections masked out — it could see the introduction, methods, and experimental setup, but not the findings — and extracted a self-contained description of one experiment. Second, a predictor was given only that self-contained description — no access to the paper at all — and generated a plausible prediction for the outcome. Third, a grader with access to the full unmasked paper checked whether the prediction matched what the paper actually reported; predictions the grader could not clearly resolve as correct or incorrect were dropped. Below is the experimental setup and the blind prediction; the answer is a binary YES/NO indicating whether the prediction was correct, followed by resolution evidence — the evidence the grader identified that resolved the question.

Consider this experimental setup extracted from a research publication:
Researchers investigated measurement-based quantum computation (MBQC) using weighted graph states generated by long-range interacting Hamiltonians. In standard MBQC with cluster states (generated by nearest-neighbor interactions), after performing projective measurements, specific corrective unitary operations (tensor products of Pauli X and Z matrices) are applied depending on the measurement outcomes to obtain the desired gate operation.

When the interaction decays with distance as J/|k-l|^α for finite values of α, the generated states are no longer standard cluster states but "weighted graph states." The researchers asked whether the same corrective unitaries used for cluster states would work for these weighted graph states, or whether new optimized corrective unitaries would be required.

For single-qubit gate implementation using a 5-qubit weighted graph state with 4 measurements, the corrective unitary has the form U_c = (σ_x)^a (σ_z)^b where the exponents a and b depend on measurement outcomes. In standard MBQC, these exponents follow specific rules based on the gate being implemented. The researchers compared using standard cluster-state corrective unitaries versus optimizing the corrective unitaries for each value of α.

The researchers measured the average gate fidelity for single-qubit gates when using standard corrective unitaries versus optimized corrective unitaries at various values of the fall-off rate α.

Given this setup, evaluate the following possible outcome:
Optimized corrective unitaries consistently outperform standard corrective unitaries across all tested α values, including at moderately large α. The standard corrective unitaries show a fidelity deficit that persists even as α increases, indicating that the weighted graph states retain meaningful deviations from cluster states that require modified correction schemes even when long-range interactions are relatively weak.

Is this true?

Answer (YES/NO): NO